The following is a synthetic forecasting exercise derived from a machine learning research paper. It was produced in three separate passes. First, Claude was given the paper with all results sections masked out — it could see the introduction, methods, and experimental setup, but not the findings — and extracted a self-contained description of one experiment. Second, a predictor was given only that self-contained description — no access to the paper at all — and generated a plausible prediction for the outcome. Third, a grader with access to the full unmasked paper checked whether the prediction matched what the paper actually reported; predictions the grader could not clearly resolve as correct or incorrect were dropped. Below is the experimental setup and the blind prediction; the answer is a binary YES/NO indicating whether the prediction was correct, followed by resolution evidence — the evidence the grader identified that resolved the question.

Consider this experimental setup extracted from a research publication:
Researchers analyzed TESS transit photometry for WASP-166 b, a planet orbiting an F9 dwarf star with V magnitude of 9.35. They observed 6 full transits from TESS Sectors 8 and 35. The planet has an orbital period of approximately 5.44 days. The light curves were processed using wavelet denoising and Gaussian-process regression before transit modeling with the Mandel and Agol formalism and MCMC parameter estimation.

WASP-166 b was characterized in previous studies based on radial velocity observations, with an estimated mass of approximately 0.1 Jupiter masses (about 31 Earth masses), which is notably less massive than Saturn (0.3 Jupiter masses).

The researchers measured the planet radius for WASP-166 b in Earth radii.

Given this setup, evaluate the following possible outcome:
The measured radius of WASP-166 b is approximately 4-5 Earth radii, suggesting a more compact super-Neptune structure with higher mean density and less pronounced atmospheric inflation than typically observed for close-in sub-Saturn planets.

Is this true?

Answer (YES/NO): NO